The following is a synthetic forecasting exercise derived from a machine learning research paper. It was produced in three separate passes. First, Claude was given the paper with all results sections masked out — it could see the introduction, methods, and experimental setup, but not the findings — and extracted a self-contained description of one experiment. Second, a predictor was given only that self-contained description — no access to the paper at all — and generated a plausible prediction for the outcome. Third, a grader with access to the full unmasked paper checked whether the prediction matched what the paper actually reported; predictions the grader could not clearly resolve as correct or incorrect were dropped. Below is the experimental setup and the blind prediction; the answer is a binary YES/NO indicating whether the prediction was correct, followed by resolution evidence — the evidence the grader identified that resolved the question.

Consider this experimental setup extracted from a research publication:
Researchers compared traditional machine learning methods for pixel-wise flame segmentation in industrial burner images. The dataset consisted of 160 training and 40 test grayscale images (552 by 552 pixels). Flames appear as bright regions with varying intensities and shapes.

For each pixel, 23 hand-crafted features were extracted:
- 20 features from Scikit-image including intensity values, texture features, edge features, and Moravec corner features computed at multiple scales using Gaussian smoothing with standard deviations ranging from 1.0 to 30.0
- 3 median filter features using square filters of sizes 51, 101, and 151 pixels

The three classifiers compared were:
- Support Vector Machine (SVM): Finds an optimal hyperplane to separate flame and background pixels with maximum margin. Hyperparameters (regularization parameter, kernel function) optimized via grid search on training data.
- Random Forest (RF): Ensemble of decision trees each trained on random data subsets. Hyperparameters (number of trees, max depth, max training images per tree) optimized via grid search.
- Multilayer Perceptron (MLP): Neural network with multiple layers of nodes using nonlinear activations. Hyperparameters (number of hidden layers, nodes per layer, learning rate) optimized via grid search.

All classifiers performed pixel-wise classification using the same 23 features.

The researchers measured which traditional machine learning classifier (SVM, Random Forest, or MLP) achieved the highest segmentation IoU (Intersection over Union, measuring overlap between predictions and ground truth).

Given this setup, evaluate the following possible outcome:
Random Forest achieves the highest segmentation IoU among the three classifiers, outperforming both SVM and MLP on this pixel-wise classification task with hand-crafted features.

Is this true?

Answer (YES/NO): YES